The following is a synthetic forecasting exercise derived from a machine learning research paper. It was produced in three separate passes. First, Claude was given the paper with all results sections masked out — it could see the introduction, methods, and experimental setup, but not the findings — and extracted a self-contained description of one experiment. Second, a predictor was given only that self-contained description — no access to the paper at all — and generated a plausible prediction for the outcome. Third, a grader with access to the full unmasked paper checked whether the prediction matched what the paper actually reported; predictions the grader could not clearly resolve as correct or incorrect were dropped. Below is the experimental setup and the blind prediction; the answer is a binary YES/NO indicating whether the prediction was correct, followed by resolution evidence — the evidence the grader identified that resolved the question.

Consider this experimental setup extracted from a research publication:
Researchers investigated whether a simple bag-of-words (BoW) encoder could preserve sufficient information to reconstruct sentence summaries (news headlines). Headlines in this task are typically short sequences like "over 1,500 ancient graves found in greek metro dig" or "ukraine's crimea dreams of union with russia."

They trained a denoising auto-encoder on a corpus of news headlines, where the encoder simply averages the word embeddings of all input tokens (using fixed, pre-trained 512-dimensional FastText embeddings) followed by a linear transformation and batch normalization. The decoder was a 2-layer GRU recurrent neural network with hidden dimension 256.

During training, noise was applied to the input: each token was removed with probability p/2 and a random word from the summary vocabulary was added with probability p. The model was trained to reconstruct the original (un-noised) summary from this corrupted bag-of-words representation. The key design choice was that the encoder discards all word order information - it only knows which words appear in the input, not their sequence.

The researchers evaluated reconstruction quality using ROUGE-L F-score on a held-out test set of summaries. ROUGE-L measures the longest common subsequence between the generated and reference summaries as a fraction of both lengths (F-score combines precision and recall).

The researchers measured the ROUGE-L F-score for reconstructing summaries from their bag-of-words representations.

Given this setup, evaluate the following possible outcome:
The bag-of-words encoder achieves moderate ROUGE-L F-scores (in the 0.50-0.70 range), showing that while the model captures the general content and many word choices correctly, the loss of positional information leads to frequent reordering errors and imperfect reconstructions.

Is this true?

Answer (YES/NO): YES